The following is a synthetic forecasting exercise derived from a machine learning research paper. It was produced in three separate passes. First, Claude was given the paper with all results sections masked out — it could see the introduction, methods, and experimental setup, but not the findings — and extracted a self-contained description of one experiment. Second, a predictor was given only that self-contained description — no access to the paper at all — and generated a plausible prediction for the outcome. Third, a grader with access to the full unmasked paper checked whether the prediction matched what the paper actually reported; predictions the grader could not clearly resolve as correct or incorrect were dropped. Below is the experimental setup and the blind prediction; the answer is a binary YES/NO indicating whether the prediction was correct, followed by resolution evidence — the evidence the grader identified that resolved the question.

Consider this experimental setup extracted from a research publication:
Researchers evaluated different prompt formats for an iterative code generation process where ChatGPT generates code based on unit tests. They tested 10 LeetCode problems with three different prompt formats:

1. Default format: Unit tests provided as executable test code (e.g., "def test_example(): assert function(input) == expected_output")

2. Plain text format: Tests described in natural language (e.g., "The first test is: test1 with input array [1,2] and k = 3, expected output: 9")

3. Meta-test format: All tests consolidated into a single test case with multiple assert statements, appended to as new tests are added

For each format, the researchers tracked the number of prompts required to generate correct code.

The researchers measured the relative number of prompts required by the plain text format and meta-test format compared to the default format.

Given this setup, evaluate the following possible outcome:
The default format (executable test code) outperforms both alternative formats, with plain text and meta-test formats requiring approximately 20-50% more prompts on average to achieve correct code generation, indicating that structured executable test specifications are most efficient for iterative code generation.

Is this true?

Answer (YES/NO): NO